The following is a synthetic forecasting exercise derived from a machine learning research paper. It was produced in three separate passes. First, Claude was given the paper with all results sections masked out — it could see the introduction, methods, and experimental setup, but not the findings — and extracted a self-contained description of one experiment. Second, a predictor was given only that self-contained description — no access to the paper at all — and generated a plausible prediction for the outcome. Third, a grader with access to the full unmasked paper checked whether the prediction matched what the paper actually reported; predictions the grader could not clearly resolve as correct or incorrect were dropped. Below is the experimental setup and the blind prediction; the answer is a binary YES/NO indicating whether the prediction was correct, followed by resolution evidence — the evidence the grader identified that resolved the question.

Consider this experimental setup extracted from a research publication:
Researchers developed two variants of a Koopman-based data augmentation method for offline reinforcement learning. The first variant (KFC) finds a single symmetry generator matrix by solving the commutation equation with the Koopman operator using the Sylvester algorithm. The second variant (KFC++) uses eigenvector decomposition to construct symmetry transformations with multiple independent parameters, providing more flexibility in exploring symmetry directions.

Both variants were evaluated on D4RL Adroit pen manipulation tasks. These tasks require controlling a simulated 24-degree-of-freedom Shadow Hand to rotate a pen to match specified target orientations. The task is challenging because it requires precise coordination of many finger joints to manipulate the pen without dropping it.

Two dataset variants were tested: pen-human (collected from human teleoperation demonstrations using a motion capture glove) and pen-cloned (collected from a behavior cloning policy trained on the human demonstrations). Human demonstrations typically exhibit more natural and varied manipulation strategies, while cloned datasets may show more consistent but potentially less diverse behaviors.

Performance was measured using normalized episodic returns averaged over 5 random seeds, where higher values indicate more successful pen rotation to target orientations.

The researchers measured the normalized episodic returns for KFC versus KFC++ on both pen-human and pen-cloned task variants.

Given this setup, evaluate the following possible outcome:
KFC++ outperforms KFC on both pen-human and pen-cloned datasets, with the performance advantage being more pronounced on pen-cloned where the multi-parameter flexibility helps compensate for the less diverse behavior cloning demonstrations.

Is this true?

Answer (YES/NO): NO